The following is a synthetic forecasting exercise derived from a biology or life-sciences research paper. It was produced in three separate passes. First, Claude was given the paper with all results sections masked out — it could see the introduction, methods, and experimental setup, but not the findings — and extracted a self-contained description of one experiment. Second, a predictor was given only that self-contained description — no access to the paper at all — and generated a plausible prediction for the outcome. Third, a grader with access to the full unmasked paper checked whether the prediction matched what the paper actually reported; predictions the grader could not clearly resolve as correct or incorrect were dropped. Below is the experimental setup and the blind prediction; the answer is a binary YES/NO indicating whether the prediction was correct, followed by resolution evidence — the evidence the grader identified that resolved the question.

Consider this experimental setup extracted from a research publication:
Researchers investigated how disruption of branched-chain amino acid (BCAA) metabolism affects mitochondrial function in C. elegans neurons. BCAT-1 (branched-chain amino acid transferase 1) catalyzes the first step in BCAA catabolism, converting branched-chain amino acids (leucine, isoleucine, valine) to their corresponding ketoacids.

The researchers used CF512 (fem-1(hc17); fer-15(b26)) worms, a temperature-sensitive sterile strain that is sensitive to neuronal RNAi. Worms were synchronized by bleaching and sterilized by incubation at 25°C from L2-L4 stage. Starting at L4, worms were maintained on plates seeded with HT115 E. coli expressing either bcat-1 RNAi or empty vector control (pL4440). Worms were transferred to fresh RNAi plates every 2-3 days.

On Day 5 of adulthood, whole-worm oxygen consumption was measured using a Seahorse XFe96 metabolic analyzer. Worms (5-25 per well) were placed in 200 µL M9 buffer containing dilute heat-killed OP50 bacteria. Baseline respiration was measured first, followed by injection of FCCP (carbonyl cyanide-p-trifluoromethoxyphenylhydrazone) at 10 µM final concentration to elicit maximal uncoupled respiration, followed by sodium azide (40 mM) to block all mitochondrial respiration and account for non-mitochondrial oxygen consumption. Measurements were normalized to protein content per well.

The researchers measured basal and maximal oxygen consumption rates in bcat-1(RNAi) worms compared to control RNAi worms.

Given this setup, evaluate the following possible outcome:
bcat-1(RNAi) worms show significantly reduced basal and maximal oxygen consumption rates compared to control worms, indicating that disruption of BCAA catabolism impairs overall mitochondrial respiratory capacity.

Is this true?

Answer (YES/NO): NO